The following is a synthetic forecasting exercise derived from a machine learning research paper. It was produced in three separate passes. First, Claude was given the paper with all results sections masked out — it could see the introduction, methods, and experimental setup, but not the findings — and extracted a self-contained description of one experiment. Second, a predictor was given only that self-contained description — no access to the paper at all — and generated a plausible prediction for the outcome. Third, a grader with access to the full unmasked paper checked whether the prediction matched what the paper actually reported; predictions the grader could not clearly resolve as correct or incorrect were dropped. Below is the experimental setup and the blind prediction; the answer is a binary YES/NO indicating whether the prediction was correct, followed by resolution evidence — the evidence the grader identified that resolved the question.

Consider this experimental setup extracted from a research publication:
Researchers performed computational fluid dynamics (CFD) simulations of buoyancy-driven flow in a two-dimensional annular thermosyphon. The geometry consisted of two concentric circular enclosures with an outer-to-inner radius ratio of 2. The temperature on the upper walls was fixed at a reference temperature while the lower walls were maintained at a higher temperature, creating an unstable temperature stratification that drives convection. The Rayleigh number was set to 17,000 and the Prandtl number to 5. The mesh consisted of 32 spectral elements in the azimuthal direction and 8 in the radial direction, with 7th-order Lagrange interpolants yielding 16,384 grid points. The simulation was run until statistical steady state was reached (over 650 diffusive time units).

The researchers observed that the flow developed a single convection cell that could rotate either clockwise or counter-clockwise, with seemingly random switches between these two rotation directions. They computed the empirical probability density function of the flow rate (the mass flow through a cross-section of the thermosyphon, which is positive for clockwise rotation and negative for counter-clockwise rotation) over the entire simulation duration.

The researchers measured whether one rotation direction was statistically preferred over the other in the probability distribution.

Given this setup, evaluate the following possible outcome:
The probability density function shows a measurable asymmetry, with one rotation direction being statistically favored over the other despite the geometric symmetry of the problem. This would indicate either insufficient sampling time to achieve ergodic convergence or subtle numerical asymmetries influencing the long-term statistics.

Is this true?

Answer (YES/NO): NO